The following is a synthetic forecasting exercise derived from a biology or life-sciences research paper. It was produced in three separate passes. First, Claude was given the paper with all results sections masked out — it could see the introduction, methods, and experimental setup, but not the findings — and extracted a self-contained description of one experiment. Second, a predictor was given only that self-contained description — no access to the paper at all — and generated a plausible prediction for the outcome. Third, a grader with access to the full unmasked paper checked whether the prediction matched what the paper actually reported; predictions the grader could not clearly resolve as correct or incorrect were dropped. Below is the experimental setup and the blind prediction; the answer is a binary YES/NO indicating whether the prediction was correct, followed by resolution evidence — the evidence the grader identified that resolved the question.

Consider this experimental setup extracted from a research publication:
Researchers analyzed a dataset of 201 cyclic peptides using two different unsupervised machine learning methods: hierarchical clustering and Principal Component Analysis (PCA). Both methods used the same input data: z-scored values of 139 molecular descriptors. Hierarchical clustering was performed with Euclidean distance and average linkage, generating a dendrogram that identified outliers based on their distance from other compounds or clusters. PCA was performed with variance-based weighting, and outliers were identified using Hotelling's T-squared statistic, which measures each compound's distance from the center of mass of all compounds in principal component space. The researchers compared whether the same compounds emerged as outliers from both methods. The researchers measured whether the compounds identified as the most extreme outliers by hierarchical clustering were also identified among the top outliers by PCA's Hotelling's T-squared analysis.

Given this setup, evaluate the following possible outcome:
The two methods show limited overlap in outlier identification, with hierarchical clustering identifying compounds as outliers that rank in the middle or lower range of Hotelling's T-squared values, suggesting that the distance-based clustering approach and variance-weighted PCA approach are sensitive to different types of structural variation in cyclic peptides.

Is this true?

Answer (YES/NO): NO